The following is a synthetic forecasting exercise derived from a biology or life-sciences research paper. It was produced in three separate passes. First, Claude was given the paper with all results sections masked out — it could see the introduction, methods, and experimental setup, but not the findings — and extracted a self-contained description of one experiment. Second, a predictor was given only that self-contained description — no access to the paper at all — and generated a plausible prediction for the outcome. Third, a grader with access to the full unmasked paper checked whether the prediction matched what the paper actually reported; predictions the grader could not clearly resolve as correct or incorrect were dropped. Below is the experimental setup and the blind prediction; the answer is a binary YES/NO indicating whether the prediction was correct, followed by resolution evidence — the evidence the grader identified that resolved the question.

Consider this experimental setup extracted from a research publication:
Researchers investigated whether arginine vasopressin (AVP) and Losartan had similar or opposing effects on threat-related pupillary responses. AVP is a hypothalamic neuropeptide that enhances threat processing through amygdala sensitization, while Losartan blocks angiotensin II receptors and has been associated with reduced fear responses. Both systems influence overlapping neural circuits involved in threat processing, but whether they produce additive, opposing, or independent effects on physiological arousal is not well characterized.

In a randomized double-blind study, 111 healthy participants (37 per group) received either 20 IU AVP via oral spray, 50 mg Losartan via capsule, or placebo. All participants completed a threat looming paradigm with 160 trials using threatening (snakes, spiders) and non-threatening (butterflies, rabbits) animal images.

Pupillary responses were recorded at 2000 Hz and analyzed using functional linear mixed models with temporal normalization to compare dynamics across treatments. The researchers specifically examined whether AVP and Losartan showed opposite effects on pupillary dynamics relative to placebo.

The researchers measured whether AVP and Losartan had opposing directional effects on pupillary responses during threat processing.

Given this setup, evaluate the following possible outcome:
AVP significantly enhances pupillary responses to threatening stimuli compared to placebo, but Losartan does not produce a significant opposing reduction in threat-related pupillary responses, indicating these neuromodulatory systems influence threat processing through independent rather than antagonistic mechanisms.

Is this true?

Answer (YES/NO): NO